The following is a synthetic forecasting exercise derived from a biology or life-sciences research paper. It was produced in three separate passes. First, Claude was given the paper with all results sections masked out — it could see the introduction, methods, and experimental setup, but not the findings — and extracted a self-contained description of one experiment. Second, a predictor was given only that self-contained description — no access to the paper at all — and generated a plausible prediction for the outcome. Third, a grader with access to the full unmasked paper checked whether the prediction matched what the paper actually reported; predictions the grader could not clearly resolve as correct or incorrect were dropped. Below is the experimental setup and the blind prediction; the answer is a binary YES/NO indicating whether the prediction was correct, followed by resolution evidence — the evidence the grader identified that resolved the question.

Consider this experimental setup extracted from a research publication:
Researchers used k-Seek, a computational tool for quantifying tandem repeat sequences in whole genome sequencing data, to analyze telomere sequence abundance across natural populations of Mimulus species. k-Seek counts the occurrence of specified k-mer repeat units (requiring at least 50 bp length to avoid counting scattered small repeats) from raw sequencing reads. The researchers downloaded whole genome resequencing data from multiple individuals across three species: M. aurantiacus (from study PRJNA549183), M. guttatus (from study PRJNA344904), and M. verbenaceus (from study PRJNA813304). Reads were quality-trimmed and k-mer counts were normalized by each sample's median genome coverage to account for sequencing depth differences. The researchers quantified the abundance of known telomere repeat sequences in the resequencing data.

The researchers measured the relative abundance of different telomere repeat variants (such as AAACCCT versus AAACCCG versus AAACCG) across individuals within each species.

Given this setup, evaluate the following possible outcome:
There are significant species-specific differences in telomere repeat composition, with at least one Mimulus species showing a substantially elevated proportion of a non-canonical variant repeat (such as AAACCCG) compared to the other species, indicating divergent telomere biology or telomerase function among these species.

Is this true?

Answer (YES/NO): YES